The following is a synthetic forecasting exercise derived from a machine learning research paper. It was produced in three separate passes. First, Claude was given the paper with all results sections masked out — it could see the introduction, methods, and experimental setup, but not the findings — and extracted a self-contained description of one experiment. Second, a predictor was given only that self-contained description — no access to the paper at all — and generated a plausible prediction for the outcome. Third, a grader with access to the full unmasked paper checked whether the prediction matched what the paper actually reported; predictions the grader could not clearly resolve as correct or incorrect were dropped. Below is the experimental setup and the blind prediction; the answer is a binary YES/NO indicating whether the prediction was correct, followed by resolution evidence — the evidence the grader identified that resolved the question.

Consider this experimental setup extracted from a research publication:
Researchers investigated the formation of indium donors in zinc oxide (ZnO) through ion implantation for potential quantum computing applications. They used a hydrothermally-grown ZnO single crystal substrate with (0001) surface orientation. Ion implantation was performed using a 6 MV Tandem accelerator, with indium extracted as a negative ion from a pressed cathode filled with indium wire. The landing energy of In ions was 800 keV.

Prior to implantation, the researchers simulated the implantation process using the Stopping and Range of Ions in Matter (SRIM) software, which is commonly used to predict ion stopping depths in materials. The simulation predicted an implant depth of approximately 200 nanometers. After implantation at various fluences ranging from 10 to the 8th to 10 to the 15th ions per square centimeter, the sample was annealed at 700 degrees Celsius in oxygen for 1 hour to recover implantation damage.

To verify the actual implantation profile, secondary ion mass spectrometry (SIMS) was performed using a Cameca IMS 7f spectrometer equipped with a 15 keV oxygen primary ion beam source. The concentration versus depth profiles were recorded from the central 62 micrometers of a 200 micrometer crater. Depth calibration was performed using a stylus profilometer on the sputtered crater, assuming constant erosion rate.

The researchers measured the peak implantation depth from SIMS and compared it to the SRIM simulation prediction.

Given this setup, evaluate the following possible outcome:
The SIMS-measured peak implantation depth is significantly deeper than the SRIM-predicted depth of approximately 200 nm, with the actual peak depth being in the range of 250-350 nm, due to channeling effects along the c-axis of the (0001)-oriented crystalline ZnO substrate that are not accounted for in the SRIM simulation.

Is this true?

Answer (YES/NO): NO